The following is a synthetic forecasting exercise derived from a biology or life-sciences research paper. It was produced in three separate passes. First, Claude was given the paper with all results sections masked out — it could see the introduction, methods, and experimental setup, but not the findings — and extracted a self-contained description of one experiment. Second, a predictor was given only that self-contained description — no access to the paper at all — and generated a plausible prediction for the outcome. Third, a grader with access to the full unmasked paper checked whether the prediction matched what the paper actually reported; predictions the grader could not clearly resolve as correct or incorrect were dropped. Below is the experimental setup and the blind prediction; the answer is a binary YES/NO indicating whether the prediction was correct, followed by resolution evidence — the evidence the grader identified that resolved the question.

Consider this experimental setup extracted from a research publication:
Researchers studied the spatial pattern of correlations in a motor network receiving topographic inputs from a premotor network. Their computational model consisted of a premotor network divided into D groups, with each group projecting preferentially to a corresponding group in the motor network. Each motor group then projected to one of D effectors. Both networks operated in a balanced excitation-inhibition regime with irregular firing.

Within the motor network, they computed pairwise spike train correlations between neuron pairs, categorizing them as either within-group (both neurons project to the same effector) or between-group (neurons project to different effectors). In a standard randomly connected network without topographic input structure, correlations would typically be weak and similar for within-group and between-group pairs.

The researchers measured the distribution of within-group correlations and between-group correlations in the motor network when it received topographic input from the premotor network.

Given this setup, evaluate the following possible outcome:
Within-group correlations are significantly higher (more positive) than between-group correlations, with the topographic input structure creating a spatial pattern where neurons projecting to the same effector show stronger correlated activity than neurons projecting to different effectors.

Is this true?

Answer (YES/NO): YES